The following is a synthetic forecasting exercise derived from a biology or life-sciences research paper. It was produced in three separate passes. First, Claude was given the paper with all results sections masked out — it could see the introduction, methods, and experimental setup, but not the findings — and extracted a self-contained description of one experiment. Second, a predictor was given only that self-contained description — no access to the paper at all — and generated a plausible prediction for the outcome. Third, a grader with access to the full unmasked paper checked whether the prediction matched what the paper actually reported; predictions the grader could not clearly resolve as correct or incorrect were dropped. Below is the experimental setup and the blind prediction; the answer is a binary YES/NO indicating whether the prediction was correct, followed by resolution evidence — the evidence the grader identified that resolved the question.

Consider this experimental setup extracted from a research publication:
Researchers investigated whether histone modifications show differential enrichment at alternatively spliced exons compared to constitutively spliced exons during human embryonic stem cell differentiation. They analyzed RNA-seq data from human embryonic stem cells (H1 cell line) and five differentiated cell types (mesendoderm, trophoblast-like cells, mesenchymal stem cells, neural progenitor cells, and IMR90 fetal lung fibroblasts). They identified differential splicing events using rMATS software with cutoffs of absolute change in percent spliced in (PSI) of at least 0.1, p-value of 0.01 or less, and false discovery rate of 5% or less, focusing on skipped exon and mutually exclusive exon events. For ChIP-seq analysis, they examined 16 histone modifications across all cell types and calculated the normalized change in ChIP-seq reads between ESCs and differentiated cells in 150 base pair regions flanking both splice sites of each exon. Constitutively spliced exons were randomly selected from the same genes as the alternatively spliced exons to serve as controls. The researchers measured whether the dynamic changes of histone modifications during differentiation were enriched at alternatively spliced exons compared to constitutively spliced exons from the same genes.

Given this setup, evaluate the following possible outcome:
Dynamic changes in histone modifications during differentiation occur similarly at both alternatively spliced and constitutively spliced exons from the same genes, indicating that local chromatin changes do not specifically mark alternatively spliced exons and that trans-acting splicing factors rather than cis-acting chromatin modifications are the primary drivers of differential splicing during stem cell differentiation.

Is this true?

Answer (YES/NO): NO